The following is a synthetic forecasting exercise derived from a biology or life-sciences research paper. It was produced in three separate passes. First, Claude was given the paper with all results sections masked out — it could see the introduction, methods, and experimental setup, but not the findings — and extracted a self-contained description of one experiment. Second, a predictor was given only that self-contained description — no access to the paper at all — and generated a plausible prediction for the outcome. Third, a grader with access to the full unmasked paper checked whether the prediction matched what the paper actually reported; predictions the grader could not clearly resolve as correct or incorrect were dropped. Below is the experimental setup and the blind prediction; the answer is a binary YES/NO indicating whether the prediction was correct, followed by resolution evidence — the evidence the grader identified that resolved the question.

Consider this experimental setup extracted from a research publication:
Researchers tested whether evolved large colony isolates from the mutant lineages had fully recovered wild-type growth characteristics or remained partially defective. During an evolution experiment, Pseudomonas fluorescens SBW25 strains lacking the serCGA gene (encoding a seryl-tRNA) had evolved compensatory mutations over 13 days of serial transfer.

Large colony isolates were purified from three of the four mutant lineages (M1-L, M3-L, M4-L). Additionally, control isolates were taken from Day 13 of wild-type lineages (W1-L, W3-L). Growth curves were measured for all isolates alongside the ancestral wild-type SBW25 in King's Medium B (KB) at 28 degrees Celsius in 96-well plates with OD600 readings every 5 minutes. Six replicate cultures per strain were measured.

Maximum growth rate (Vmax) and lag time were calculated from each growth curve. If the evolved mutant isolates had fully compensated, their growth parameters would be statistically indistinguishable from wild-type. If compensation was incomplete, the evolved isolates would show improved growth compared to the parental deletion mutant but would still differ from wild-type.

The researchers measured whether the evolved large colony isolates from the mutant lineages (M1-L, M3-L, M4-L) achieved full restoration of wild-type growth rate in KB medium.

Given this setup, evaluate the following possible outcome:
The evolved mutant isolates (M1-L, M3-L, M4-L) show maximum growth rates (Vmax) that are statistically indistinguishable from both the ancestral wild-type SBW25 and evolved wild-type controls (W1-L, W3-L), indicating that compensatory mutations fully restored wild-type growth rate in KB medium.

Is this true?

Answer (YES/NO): NO